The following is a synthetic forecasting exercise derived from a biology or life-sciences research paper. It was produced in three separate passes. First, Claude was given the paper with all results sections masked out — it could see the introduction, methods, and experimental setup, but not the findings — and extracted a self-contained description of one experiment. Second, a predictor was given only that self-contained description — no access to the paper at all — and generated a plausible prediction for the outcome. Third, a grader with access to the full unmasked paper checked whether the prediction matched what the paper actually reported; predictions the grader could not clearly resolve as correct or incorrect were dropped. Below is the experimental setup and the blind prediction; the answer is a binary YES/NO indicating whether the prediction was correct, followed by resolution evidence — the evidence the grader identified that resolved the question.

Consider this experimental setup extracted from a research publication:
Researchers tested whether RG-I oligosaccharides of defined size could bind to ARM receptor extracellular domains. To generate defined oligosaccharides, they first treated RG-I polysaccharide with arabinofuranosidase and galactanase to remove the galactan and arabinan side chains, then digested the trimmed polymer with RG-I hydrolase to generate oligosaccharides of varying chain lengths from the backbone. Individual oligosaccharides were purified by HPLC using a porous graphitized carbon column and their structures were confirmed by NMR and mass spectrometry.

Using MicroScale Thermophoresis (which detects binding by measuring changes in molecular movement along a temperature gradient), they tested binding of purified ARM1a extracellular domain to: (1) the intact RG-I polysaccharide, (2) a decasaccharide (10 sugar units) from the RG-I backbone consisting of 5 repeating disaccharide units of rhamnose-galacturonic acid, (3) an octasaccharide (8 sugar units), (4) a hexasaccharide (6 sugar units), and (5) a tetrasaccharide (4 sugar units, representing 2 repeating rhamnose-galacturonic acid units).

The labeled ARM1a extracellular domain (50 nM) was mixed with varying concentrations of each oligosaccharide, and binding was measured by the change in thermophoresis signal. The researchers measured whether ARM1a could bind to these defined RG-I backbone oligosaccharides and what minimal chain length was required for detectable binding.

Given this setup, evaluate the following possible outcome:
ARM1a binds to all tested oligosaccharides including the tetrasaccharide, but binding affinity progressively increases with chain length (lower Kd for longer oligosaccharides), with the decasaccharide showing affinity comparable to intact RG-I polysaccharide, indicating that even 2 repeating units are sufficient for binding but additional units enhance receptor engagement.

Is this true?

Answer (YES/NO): NO